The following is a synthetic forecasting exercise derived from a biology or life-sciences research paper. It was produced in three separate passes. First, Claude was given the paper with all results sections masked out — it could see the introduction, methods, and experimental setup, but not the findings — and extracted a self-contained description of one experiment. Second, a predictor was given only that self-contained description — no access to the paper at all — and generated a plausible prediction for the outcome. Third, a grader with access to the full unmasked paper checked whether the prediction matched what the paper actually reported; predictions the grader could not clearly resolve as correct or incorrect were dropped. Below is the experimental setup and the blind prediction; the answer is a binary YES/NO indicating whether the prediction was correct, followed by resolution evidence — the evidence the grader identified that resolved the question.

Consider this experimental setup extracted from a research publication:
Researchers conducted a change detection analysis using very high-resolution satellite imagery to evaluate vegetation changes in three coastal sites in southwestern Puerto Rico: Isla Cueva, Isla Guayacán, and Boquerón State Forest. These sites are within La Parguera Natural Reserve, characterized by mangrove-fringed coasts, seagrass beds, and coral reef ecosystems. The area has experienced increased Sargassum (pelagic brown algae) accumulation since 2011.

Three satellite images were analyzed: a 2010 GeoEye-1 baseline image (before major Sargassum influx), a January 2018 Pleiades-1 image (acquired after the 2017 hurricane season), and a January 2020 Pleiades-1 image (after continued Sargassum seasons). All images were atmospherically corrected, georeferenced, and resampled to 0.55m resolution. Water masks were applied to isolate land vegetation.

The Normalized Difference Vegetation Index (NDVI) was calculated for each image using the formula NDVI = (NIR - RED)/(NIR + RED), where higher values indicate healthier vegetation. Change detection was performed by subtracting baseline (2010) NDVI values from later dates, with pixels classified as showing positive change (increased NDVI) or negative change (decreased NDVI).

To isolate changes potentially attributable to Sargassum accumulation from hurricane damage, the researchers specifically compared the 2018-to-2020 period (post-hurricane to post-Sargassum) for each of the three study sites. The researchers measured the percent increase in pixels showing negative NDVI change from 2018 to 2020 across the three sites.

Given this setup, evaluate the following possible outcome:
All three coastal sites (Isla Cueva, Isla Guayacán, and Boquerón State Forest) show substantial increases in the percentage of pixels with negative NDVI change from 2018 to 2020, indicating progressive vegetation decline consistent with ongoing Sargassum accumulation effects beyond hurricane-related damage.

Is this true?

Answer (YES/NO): YES